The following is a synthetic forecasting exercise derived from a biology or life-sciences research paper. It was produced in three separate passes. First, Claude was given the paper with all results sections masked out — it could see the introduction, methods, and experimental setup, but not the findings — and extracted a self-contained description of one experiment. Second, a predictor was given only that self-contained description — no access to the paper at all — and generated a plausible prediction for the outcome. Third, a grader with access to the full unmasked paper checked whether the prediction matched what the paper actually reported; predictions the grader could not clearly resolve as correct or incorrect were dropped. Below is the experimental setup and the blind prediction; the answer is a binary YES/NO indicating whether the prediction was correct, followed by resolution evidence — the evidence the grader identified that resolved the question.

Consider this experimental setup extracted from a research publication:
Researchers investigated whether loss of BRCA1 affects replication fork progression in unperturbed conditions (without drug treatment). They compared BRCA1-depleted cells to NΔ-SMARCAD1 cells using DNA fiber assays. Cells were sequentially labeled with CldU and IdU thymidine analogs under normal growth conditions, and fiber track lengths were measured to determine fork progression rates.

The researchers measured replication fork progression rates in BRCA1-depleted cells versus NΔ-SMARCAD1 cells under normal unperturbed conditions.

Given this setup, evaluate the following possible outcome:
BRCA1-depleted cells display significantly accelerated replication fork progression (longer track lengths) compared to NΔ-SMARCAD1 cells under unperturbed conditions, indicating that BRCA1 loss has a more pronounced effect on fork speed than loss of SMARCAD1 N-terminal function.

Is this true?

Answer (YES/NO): NO